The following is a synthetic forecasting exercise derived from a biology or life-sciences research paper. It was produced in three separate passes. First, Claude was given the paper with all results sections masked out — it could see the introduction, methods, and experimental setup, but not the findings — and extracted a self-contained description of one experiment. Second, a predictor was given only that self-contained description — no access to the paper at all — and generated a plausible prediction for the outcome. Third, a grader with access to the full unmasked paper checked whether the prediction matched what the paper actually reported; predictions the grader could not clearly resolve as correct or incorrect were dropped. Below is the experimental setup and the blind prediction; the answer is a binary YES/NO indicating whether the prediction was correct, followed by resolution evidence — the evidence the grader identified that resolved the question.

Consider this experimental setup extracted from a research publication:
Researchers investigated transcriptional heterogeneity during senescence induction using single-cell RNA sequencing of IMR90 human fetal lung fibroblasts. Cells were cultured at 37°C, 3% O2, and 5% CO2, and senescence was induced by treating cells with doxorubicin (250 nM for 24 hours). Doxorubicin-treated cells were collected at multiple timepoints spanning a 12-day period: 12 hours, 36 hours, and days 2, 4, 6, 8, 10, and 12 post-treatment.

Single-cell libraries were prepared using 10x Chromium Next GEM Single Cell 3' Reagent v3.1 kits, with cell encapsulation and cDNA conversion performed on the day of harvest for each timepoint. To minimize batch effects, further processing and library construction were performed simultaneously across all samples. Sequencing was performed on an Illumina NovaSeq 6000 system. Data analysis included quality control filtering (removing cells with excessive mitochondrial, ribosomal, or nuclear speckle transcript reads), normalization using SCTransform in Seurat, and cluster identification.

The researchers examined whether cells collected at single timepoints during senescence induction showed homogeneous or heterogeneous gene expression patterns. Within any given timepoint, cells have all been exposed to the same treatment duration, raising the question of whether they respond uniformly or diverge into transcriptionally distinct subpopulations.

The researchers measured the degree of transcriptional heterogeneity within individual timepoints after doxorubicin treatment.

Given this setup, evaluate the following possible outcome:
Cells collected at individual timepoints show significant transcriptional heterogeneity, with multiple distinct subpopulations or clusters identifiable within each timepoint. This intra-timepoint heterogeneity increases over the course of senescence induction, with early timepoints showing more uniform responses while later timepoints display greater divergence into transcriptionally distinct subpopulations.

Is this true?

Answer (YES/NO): NO